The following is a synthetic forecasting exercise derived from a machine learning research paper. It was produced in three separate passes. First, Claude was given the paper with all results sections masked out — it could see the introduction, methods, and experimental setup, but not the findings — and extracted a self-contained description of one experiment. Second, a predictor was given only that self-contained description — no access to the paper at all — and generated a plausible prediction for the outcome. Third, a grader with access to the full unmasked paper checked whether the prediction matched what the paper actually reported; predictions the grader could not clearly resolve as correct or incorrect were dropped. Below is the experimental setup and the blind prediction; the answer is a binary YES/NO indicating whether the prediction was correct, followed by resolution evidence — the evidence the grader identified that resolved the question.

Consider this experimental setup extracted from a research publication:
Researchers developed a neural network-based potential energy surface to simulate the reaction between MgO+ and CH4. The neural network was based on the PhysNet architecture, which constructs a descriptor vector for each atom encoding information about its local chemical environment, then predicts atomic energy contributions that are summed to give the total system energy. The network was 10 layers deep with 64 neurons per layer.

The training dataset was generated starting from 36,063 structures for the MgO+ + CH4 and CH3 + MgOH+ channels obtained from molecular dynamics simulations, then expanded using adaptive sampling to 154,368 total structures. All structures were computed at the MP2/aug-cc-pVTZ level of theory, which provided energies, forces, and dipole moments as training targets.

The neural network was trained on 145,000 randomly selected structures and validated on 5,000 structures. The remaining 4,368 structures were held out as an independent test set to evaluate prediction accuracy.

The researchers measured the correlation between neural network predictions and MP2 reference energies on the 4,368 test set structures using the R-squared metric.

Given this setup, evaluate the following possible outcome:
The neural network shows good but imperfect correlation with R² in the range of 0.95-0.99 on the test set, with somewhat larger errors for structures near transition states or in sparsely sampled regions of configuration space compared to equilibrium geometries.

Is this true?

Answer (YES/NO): NO